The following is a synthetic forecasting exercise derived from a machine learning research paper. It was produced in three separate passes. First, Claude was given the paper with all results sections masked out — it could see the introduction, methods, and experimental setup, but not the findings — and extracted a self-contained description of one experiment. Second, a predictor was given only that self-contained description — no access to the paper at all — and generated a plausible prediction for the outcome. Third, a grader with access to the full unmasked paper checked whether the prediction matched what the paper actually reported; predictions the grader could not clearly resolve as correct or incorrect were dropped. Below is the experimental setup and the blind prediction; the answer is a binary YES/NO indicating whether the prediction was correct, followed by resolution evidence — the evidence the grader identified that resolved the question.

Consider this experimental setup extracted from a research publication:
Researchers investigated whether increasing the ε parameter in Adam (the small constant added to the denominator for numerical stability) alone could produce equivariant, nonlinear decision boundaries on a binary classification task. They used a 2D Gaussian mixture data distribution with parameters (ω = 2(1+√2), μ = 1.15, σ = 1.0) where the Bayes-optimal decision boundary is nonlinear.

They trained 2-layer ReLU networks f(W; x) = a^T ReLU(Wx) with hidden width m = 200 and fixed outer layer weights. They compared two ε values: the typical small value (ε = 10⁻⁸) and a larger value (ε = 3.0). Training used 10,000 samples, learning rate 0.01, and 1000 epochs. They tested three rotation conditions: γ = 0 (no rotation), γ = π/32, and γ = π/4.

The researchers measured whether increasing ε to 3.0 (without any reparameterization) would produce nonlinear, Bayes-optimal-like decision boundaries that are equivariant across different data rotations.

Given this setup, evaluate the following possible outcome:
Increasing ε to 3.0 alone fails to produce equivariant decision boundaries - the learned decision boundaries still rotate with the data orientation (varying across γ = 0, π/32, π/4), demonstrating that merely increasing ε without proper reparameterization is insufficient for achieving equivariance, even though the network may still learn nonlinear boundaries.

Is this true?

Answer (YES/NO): NO